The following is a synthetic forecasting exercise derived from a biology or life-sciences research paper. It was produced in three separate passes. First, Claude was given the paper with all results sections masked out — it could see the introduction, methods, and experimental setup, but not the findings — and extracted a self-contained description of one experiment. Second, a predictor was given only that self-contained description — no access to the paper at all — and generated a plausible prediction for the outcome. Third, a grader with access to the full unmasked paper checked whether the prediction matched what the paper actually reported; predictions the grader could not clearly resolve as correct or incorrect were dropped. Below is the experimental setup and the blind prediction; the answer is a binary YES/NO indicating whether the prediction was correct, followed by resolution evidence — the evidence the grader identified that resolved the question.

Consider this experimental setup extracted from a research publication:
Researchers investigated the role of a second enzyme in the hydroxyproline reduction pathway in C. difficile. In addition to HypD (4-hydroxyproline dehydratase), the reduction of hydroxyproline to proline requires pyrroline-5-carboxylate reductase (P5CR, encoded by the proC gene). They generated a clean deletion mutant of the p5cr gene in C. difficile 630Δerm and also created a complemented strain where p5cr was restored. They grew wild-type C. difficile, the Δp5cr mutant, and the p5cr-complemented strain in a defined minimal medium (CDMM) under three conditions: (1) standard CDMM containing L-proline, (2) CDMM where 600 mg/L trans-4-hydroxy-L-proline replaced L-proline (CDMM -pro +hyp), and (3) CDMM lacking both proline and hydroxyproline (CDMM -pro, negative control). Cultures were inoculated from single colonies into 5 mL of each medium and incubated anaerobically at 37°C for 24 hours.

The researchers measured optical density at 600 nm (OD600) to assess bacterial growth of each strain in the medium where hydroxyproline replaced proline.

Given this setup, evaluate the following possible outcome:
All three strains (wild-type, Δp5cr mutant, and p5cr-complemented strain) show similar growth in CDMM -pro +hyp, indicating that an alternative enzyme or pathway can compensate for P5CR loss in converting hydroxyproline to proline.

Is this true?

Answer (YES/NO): YES